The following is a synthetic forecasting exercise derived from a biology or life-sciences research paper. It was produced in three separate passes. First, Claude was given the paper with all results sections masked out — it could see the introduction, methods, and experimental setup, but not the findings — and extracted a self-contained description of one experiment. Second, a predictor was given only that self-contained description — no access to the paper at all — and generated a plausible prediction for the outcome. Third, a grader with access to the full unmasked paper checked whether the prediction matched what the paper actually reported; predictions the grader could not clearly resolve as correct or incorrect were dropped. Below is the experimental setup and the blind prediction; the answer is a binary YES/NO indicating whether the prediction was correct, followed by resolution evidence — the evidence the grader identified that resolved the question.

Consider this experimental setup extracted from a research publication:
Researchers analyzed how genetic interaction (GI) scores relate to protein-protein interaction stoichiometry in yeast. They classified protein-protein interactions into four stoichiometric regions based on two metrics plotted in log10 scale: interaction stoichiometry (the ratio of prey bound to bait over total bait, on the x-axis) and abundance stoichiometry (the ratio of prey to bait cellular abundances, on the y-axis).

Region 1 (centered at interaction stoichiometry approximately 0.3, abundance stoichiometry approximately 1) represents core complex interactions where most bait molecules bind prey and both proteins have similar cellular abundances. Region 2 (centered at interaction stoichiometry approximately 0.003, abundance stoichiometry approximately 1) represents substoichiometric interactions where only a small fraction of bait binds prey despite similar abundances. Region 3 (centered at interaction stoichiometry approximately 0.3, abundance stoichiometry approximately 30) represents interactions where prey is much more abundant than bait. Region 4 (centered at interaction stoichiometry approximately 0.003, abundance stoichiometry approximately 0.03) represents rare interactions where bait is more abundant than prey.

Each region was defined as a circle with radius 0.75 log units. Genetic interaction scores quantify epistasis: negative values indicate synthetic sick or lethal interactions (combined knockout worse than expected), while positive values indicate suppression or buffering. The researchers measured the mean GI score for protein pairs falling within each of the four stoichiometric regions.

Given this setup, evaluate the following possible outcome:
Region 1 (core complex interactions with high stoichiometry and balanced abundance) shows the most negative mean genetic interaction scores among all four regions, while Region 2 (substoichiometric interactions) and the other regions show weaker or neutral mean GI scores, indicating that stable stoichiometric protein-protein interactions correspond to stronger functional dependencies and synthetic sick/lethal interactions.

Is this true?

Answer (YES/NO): YES